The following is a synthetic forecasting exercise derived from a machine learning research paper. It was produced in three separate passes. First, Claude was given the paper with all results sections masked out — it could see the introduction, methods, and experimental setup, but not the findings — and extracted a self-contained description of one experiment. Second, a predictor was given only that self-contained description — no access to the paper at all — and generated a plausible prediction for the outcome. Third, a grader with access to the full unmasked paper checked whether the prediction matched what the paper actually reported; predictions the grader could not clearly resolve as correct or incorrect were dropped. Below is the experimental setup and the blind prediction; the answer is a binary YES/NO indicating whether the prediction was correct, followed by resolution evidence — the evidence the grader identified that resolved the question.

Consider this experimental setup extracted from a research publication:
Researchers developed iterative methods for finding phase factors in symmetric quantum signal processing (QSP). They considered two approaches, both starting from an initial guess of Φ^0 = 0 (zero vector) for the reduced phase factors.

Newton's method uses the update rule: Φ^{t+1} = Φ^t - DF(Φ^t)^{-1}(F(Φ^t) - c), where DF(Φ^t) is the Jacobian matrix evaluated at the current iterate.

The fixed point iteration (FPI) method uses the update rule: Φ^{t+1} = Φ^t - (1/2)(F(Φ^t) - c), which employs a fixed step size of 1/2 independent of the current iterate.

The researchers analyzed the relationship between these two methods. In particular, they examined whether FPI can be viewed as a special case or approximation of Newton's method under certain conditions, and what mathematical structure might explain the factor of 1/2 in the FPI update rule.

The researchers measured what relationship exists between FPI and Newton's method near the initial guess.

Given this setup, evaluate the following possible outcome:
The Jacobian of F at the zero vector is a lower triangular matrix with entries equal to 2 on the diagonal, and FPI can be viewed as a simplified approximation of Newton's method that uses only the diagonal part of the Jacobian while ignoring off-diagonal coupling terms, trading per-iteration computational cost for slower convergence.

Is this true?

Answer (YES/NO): NO